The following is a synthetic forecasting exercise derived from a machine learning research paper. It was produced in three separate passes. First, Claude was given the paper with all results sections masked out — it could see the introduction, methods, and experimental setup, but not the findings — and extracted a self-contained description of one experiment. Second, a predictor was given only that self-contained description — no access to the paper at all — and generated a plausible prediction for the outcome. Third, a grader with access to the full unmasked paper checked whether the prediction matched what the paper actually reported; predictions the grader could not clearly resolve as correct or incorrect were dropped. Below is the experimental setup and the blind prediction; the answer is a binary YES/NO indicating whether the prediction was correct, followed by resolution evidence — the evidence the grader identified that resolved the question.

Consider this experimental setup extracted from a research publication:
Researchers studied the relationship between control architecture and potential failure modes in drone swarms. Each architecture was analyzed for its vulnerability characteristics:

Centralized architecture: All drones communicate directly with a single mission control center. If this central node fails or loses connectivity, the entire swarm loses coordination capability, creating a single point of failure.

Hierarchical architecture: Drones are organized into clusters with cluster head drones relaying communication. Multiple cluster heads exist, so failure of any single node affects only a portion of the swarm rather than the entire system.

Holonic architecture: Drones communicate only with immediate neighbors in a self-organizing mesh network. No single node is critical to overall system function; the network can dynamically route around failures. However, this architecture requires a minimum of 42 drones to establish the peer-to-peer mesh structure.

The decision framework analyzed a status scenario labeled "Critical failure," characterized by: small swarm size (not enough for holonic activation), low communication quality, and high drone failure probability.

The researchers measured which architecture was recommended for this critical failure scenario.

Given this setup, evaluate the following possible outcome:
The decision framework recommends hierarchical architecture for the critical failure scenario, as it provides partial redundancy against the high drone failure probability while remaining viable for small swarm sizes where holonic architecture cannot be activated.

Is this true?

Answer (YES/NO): YES